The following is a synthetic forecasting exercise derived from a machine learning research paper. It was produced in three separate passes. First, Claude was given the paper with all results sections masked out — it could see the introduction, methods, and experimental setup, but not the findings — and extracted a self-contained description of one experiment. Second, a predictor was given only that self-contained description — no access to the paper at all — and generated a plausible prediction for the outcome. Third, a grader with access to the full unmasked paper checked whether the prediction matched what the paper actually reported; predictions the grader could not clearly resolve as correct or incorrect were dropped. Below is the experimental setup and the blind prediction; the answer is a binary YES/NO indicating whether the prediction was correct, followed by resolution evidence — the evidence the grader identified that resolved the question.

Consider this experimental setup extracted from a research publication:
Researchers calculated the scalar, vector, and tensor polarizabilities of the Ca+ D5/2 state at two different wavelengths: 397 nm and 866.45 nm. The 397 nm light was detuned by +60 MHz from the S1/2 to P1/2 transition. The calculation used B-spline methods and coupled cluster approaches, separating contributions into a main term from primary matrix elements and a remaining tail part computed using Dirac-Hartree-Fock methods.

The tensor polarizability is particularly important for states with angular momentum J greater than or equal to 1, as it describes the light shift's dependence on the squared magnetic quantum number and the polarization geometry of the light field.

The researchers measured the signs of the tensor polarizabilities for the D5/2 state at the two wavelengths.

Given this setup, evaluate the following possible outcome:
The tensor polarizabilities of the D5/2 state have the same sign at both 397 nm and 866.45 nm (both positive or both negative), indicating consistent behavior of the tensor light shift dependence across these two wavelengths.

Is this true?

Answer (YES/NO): NO